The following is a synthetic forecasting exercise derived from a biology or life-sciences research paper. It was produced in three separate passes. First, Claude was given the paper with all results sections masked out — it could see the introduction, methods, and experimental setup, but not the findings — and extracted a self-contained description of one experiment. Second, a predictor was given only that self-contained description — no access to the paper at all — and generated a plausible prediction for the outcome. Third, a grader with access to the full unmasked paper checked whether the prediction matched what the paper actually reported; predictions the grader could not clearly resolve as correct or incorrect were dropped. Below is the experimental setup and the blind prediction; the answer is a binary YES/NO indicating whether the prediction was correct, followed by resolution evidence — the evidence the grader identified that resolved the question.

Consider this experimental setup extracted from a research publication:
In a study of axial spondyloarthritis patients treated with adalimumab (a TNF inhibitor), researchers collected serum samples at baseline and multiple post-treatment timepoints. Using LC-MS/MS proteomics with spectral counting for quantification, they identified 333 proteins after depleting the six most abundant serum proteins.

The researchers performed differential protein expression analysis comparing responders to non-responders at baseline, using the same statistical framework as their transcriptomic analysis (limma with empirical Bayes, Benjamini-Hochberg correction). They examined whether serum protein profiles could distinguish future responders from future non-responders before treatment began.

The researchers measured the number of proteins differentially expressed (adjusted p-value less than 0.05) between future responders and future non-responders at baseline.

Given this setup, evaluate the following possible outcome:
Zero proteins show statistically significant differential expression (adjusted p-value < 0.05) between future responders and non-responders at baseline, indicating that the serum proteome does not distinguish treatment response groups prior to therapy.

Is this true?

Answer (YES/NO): YES